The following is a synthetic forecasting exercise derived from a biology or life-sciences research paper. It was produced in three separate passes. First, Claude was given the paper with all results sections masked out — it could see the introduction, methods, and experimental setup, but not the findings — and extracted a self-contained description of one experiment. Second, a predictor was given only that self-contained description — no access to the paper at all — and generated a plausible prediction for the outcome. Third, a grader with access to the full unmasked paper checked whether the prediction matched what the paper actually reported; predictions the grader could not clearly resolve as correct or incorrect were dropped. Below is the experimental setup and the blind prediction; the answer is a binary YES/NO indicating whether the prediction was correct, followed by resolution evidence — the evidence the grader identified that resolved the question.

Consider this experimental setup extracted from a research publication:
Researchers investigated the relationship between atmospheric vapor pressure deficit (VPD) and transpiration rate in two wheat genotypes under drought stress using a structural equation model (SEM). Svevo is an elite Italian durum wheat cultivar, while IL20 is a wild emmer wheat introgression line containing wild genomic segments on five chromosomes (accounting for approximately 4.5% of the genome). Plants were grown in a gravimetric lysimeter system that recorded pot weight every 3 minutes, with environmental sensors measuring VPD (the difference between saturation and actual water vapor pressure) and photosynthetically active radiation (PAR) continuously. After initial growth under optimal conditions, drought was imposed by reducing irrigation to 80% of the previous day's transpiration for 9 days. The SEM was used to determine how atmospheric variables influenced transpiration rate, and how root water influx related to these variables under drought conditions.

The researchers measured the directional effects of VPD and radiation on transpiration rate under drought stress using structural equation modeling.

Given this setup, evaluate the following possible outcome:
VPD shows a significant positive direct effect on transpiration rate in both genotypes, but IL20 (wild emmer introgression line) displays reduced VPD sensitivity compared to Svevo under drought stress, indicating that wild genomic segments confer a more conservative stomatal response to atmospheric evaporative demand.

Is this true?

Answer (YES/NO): NO